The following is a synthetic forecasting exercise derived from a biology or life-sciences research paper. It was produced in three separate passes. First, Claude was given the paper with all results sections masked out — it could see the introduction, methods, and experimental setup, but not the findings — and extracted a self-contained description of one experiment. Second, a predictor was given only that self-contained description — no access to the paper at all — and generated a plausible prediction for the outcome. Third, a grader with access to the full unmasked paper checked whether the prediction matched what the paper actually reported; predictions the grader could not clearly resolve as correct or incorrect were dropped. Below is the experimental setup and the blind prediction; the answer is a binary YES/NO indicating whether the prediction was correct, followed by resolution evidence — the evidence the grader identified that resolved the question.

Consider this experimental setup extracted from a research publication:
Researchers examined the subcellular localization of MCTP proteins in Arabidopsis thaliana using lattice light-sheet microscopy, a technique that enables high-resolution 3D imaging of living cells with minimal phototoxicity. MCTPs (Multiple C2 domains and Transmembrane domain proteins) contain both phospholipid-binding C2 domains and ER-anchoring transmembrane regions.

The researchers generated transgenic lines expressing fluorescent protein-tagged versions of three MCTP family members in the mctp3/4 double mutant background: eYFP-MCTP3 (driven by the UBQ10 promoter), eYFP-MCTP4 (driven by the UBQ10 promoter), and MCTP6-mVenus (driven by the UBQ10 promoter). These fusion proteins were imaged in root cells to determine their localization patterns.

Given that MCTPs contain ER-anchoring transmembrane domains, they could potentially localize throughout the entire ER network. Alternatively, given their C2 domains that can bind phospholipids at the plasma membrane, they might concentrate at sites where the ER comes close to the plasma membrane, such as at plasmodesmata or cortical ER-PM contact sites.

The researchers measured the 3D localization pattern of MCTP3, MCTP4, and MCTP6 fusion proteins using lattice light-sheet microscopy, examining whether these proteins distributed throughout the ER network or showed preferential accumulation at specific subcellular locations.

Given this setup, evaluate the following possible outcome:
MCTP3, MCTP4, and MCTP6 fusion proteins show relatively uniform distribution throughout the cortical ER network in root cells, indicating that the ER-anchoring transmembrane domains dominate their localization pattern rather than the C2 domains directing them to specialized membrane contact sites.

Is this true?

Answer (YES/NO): NO